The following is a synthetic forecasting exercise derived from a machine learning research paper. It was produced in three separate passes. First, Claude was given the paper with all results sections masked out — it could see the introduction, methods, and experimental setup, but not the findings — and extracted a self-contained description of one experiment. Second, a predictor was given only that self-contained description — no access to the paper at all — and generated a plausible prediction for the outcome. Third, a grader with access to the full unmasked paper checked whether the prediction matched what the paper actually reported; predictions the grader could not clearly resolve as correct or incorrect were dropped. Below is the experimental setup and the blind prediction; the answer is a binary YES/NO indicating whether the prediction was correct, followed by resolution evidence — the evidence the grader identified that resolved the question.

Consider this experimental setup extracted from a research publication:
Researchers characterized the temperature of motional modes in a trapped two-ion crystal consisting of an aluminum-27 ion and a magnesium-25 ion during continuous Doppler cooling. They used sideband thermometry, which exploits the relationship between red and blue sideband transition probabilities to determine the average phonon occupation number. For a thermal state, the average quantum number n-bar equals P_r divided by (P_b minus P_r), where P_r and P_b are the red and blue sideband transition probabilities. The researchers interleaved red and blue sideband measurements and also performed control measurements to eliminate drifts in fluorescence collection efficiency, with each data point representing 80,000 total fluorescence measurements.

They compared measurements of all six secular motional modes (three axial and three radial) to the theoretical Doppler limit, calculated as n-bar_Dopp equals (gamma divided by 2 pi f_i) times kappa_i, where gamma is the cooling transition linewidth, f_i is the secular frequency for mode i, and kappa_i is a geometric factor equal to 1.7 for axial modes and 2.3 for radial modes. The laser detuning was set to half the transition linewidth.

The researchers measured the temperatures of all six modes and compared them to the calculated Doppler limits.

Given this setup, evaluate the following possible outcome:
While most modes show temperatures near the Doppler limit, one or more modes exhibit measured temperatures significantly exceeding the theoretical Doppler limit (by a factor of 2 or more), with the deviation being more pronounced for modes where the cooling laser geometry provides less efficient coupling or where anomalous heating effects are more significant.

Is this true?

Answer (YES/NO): NO